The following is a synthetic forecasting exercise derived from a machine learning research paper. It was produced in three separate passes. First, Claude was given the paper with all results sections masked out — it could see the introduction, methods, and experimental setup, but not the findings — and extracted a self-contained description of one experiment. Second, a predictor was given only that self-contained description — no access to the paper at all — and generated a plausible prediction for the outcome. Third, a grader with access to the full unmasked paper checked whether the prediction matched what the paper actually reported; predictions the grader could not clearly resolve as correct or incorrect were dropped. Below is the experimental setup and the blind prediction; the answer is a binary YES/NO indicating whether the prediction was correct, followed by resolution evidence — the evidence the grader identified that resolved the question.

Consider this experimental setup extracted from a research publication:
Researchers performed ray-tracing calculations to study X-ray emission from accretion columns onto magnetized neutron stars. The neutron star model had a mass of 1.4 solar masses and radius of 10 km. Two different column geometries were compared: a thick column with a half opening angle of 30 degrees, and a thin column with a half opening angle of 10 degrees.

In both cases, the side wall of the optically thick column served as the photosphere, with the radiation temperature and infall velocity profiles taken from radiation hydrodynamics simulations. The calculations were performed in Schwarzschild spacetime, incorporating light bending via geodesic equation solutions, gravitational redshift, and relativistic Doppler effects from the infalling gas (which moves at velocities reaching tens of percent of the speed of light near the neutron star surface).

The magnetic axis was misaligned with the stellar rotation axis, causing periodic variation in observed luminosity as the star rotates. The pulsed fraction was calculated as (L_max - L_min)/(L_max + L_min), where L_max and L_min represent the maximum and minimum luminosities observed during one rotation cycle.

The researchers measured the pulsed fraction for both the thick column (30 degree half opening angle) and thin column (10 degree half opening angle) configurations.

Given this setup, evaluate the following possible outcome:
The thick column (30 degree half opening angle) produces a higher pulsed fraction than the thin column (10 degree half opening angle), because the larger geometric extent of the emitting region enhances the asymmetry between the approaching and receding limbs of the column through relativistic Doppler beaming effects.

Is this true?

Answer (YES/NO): YES